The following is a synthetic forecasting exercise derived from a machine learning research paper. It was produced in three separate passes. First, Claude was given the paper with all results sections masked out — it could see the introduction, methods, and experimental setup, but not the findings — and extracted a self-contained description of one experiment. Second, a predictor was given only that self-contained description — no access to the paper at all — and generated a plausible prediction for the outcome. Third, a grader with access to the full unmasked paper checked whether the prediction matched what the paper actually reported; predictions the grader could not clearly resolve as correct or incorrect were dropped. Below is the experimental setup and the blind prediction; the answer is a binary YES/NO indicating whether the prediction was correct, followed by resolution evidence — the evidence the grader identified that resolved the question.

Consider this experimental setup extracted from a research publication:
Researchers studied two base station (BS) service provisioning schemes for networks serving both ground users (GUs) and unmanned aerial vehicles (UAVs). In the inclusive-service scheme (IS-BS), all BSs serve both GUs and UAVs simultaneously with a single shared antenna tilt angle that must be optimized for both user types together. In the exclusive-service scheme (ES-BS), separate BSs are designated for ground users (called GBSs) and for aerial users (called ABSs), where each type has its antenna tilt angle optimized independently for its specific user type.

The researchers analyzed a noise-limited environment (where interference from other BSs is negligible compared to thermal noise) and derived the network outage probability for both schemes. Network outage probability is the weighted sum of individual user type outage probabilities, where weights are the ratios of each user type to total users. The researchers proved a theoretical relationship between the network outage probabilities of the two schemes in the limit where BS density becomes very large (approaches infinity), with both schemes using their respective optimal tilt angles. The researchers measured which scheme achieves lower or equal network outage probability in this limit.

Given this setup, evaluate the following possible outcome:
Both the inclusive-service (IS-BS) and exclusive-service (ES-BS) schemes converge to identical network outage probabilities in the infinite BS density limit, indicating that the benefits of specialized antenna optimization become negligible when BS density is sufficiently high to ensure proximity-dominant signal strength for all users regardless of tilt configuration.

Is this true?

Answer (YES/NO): NO